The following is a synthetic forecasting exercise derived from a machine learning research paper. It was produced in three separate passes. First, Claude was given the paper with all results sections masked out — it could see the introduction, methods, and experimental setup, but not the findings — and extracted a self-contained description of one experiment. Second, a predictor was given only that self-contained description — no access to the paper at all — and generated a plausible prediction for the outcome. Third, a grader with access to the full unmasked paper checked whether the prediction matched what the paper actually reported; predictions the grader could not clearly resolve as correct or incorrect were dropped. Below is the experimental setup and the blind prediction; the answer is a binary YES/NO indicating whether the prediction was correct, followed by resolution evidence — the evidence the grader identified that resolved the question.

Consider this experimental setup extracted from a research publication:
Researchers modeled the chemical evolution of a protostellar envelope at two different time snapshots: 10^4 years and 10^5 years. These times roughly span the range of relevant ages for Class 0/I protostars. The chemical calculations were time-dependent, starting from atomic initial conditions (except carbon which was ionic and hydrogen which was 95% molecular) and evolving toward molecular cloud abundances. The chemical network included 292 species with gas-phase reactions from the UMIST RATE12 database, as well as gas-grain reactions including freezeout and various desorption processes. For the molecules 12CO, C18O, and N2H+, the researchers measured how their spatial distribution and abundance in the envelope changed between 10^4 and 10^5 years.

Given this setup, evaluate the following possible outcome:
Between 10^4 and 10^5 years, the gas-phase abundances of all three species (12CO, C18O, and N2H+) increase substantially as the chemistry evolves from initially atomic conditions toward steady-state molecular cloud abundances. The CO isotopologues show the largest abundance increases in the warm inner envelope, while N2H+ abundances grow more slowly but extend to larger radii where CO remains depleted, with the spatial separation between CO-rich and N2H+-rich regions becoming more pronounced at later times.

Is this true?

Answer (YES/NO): NO